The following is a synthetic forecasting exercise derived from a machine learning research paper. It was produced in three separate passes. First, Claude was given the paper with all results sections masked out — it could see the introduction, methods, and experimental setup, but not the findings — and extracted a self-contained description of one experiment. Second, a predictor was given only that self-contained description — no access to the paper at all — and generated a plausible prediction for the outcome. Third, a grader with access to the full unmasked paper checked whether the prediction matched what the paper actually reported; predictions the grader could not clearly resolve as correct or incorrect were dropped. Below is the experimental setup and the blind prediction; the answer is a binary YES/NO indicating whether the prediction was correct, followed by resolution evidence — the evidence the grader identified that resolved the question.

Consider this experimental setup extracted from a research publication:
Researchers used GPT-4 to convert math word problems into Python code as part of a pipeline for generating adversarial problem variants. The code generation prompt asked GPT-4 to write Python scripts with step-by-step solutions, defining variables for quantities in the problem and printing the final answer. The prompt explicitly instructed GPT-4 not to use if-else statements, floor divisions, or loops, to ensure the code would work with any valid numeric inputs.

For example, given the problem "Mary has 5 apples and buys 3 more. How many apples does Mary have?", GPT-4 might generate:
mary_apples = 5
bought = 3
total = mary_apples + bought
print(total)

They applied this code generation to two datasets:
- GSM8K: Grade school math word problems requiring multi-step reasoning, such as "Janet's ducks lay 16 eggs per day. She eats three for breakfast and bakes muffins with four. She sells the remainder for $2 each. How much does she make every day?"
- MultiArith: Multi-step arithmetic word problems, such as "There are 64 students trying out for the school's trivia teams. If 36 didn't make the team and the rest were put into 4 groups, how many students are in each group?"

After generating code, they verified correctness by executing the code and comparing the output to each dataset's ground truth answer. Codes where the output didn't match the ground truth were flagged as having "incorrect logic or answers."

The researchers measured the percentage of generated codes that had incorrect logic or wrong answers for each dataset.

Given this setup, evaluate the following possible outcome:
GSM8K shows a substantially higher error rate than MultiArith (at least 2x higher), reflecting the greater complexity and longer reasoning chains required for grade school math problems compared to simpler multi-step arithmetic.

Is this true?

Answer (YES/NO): NO